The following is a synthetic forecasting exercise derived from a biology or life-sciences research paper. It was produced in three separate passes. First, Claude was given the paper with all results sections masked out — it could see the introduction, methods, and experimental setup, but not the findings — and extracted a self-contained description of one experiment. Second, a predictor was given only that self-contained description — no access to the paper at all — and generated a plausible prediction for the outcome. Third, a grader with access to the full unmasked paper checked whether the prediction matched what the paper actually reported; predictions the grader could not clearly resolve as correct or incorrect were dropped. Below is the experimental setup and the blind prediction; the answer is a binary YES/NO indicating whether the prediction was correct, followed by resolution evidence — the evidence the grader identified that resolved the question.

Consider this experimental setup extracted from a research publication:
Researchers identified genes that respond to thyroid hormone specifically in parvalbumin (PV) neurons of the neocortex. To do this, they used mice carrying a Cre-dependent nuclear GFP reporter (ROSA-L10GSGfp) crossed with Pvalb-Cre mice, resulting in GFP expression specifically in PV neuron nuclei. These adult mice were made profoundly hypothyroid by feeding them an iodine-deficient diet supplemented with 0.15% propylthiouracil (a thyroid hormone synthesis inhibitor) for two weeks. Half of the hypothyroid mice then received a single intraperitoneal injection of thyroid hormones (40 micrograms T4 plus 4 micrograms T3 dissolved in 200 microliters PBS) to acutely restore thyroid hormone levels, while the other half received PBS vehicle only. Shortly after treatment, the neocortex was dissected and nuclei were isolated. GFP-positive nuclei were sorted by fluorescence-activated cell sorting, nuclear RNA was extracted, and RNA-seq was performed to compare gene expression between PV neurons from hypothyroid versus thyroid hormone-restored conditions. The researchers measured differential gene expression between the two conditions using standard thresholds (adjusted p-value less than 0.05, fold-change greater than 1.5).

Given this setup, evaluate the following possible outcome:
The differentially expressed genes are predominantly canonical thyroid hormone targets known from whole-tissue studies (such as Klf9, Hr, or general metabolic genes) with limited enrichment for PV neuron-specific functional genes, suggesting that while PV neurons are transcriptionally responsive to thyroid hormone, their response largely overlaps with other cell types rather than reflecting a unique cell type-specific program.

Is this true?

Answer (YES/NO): NO